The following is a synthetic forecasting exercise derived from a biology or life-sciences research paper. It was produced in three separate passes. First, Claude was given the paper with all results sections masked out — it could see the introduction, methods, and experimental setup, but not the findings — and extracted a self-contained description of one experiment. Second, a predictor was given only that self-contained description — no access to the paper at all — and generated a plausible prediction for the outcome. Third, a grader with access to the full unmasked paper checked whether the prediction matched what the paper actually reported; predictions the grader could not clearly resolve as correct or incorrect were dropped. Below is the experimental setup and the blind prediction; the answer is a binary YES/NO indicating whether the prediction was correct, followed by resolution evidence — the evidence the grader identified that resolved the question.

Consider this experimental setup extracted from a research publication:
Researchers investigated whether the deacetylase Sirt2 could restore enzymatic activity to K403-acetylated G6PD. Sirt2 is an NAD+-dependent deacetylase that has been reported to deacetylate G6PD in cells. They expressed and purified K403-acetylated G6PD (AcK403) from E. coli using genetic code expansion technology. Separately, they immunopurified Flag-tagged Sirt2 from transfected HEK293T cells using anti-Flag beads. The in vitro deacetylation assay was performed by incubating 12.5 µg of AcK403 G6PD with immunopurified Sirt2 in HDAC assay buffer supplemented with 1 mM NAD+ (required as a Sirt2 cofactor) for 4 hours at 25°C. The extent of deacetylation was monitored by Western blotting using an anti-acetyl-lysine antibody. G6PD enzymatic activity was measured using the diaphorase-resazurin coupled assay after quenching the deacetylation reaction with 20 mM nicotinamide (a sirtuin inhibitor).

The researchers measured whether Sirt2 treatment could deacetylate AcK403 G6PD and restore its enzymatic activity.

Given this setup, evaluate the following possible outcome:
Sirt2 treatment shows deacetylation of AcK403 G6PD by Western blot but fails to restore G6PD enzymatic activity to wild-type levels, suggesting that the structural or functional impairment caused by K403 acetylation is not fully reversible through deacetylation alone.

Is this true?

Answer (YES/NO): NO